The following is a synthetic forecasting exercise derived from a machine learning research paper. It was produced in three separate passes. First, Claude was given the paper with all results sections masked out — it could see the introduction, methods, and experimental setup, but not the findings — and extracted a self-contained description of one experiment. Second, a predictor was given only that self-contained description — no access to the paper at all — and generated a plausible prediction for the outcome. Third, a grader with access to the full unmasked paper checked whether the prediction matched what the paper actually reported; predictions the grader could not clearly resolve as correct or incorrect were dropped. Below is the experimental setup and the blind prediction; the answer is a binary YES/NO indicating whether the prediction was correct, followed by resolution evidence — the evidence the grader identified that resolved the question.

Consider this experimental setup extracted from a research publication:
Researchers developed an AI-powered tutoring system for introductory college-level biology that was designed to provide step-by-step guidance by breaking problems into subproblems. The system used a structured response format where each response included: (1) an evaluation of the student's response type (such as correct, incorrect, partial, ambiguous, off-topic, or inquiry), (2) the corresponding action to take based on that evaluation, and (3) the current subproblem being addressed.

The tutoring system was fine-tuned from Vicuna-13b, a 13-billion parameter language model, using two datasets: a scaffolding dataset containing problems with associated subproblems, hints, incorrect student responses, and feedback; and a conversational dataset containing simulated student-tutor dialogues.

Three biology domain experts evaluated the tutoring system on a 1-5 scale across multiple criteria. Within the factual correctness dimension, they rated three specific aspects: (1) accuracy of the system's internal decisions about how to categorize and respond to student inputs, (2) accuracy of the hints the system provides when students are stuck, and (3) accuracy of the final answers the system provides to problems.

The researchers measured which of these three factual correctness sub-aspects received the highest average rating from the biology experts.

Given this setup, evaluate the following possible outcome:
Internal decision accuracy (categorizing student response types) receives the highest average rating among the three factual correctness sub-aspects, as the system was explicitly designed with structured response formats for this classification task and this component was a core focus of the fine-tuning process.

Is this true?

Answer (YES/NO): NO